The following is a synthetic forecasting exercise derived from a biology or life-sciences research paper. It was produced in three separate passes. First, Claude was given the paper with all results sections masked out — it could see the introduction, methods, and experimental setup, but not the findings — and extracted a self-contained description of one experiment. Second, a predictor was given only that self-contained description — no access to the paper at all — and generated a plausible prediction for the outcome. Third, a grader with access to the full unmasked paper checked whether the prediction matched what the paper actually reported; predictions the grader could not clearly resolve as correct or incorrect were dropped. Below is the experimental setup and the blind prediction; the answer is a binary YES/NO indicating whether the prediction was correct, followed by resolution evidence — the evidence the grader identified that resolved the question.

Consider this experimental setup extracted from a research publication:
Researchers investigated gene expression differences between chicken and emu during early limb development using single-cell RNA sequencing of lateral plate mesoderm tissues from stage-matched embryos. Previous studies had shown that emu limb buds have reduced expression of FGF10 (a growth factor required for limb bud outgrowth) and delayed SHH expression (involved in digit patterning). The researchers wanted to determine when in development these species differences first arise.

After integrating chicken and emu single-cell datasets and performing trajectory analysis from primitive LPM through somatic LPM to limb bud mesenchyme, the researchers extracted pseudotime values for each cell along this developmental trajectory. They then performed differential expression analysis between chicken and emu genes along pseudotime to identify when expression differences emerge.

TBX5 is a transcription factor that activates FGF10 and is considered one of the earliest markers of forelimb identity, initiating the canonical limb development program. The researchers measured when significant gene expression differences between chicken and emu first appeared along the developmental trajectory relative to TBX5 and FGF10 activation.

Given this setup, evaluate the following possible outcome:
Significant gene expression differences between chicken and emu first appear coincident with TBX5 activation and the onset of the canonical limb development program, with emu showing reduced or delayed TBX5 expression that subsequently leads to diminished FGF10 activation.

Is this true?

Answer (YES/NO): NO